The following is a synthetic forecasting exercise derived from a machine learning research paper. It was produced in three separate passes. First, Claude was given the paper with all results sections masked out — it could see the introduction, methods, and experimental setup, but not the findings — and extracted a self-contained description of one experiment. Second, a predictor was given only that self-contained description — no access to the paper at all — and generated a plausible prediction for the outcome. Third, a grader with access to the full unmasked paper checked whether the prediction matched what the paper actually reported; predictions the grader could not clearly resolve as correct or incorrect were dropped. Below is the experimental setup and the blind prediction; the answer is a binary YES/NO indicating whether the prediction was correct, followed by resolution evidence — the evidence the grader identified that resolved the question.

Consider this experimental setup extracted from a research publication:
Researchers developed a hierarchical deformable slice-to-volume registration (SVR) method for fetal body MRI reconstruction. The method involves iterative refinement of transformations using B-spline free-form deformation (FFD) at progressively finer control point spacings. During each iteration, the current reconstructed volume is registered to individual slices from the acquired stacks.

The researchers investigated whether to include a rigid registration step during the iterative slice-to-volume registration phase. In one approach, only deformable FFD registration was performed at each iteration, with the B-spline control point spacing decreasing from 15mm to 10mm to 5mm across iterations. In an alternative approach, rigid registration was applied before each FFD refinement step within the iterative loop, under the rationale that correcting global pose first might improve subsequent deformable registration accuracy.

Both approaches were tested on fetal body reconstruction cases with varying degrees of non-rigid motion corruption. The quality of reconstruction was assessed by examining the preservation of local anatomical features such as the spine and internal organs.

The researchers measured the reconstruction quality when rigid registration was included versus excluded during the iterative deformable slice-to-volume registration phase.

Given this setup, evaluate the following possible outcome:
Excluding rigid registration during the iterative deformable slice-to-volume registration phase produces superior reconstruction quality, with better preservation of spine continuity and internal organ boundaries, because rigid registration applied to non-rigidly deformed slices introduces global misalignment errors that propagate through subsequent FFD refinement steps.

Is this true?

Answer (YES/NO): YES